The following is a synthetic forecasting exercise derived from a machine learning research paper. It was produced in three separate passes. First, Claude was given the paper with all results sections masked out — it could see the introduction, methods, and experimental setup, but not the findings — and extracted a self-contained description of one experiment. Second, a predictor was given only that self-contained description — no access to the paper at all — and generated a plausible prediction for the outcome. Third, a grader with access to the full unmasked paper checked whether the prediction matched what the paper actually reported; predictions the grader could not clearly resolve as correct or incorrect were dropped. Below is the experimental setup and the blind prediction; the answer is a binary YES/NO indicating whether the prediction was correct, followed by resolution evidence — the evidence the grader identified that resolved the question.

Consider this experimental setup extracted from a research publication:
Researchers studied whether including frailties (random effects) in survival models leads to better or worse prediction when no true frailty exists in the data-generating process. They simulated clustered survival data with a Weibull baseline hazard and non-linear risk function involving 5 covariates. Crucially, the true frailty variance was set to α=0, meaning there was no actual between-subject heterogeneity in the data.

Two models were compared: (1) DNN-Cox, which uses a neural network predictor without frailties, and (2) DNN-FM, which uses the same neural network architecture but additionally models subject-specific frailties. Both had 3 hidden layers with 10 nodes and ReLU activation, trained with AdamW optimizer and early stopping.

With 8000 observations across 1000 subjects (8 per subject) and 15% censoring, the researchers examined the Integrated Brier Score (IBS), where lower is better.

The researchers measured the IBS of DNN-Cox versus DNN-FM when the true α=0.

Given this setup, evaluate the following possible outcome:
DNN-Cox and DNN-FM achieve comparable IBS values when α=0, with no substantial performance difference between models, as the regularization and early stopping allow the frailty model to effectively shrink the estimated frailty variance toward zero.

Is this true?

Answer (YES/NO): YES